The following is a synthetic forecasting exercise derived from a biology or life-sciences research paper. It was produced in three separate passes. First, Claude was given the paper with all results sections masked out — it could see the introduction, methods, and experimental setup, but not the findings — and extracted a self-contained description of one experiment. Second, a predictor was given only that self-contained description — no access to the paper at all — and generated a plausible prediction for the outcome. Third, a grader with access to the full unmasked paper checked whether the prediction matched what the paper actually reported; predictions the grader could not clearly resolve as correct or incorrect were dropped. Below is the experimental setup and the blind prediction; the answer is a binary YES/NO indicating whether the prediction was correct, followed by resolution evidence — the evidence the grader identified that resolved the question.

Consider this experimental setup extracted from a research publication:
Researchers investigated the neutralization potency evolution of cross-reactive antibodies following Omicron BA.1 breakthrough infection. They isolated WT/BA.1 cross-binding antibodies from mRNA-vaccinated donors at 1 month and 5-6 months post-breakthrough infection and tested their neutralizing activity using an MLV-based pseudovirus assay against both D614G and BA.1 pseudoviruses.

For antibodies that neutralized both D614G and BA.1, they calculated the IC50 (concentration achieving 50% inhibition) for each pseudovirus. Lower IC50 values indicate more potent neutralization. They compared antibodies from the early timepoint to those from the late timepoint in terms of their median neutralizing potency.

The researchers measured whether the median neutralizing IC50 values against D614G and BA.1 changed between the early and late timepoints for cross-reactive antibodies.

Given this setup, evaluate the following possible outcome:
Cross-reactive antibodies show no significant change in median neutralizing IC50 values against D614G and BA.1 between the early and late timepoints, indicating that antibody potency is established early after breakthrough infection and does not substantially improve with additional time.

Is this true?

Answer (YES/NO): NO